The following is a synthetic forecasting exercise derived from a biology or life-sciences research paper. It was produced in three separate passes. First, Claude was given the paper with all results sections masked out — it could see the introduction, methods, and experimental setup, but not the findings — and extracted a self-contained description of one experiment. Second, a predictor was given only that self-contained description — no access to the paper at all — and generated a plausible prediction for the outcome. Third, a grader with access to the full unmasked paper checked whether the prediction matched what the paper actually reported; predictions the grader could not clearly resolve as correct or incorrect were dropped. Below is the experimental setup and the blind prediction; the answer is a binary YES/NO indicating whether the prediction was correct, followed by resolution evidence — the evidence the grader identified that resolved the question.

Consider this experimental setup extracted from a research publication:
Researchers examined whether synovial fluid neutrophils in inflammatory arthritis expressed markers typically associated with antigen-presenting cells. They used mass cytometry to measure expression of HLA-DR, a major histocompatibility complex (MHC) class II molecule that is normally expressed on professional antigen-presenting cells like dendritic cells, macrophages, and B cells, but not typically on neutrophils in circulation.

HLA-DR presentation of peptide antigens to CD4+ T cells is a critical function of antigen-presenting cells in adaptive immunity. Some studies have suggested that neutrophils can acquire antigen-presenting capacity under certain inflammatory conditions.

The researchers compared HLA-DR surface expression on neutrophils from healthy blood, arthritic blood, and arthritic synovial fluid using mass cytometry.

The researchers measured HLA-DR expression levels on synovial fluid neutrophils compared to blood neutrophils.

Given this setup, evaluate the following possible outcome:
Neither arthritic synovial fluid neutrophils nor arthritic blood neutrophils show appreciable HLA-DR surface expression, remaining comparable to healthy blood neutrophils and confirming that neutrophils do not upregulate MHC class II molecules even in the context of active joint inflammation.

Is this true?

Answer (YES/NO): NO